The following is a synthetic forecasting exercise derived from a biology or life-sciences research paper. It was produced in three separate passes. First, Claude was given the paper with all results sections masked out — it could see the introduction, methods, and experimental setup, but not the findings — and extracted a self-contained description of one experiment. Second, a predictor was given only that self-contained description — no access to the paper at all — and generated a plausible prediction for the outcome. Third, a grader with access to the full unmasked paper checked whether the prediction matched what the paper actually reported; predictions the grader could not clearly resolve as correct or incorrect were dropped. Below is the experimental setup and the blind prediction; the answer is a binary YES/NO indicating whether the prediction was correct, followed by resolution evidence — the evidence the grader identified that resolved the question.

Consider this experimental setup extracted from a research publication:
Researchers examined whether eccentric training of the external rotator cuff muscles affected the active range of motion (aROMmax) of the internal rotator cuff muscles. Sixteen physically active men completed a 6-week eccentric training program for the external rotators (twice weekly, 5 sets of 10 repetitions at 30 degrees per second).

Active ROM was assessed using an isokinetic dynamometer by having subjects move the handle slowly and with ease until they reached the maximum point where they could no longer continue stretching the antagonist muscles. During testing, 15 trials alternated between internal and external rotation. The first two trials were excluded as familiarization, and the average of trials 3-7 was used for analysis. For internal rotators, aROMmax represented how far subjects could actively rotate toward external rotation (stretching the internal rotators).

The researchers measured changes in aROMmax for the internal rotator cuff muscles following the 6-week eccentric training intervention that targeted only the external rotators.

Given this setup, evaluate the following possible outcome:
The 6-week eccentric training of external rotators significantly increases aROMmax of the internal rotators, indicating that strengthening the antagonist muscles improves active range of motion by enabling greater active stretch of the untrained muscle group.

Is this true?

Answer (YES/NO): NO